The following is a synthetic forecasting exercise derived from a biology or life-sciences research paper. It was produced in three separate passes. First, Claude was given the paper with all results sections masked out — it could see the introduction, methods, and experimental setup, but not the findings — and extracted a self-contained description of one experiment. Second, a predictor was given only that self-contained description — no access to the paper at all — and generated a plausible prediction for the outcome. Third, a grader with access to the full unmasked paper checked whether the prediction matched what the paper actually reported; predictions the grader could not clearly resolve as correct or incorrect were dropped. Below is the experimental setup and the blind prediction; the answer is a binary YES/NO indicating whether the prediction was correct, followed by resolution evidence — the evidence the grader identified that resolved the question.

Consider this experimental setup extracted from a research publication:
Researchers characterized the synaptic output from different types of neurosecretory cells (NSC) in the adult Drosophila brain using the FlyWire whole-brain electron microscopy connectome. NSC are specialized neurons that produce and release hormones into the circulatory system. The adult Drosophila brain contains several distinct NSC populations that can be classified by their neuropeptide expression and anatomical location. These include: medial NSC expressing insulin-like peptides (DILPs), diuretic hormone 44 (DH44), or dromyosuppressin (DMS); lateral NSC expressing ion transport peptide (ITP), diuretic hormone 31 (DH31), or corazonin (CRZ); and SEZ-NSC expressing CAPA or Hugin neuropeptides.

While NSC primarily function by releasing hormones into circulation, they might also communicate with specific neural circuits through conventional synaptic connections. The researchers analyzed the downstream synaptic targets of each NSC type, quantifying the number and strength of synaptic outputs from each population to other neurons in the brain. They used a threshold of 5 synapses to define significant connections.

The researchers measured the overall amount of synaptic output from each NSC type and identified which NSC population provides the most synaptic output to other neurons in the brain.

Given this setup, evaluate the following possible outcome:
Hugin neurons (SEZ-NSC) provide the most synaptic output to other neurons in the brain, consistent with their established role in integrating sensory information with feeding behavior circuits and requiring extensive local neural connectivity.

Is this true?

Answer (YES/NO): NO